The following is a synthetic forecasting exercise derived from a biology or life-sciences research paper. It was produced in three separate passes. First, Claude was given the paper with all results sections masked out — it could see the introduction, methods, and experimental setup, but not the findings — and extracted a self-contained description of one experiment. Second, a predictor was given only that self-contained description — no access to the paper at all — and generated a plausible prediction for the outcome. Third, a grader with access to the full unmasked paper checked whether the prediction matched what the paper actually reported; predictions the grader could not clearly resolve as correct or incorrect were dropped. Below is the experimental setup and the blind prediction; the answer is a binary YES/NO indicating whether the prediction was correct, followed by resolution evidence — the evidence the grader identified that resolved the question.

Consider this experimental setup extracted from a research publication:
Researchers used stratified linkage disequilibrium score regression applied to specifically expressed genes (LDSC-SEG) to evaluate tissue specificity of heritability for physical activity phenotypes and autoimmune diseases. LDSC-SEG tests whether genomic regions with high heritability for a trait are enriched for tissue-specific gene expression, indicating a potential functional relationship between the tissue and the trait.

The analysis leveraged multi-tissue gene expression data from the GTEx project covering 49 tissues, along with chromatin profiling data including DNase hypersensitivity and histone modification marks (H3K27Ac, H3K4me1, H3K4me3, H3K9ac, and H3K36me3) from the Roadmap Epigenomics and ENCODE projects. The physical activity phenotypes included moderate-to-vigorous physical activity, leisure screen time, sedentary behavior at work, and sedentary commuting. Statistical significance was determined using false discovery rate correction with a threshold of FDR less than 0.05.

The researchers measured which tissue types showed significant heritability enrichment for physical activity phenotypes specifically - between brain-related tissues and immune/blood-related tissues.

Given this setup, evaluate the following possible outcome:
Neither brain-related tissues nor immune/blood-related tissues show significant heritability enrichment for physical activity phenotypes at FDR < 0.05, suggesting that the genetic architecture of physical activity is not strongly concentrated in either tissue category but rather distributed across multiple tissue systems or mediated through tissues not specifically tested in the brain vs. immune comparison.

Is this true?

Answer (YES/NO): NO